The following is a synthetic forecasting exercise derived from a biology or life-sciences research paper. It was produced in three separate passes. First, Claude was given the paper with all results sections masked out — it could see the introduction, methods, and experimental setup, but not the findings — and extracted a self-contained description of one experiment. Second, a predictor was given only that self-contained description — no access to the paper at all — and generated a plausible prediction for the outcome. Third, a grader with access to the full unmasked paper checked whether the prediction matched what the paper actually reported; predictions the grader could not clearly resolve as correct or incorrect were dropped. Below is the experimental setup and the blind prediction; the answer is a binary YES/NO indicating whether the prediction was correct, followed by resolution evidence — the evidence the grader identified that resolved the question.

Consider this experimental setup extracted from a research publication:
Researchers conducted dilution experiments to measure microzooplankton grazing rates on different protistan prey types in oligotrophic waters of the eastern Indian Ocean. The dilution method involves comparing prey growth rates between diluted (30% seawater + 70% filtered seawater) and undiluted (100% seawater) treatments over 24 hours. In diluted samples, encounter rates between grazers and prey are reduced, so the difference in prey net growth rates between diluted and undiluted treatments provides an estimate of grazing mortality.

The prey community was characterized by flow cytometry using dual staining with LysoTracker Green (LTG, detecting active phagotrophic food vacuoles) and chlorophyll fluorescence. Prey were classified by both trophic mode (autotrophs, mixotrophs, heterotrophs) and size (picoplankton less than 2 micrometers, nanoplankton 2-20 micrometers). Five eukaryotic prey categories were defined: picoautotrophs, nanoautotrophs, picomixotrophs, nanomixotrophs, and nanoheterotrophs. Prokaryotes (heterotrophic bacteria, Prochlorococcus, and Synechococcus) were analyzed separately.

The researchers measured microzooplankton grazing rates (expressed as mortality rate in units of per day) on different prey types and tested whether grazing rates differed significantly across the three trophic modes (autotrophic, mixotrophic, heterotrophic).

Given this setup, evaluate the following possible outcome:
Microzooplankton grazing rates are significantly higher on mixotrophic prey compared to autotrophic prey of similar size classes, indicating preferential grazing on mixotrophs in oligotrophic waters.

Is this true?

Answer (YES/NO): NO